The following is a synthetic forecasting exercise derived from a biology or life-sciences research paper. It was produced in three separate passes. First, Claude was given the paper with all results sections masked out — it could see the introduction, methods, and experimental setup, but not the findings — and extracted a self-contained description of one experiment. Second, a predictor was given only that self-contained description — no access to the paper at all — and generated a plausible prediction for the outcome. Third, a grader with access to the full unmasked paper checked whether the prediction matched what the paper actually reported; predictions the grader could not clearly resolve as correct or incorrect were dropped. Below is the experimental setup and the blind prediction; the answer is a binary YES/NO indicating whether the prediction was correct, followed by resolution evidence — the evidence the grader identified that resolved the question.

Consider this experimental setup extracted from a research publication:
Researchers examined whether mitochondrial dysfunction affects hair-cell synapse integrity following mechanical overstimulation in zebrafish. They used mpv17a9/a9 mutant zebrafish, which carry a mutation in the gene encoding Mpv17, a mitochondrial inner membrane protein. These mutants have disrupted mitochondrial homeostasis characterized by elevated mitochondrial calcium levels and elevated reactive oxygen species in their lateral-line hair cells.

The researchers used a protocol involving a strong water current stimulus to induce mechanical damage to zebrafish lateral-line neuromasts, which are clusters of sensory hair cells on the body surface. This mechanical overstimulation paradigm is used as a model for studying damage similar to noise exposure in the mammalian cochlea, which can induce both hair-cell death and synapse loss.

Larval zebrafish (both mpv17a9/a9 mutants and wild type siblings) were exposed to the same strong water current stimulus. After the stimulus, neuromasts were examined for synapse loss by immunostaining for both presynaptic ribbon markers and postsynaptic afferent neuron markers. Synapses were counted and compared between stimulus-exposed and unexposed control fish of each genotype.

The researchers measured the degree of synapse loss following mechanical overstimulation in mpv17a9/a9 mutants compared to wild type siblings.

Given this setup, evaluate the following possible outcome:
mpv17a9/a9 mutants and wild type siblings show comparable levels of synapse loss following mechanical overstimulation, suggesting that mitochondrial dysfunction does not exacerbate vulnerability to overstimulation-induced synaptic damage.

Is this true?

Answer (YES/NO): YES